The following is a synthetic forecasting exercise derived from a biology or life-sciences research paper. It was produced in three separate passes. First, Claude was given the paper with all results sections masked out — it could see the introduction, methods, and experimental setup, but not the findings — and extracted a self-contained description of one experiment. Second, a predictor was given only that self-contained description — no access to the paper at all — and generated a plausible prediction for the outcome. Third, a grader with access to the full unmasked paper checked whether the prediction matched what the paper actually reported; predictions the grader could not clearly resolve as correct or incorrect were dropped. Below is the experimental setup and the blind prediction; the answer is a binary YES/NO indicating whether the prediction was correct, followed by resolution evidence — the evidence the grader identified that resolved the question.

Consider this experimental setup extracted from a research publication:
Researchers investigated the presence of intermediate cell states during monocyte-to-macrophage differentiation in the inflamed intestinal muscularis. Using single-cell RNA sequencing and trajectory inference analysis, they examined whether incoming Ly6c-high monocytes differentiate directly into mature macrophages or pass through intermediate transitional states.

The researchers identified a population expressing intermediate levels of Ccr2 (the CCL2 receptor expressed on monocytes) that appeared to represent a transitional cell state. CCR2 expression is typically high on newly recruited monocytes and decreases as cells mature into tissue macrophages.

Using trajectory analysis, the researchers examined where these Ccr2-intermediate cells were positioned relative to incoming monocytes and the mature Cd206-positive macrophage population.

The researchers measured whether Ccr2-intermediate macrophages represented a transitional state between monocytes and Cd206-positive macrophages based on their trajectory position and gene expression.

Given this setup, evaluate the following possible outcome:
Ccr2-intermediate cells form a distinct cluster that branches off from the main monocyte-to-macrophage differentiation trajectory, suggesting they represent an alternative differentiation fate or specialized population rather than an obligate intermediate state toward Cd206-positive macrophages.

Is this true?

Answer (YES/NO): NO